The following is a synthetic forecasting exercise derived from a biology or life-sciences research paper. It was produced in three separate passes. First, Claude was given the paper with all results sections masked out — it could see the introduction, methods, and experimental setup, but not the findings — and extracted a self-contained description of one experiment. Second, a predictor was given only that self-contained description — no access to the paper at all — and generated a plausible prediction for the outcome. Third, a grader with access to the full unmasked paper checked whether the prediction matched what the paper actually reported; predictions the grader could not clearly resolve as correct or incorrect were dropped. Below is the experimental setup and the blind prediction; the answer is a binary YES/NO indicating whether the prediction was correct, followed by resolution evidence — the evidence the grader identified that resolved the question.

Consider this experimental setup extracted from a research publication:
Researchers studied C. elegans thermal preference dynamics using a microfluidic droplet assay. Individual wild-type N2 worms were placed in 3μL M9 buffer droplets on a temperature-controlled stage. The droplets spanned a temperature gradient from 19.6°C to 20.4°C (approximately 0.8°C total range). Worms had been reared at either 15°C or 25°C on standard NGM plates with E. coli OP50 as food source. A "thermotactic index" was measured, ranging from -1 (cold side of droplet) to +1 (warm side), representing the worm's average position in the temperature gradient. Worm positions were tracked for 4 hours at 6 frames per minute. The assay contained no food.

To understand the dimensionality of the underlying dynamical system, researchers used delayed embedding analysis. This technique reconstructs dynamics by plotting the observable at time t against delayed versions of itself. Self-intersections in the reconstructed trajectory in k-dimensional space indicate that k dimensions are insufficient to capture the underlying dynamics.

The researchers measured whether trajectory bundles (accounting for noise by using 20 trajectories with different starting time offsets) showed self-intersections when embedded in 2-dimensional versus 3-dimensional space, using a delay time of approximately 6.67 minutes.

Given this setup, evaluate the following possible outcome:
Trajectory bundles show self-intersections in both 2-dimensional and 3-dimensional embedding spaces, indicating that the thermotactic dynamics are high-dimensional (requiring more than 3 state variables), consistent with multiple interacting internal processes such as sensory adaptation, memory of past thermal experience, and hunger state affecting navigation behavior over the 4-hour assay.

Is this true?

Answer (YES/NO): NO